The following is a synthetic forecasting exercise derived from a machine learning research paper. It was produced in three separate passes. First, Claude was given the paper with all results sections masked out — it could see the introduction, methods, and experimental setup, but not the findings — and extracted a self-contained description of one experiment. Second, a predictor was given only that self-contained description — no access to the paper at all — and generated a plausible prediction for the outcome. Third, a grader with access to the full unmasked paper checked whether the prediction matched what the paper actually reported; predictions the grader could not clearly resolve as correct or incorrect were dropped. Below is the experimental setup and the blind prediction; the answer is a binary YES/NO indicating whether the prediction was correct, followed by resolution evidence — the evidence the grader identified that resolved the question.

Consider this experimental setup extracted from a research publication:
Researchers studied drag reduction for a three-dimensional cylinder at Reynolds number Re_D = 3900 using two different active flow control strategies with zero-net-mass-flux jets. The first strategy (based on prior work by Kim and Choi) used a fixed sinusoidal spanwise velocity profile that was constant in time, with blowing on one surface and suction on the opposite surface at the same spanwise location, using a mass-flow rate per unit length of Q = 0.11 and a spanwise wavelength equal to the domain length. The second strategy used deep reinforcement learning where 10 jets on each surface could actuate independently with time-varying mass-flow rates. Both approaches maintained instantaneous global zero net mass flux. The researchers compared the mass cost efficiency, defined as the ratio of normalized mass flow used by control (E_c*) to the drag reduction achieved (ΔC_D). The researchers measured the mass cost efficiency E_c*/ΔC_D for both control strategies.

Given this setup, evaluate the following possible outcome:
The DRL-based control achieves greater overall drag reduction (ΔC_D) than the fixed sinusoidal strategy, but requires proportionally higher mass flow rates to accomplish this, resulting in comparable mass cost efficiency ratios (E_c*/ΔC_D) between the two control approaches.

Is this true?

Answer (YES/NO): NO